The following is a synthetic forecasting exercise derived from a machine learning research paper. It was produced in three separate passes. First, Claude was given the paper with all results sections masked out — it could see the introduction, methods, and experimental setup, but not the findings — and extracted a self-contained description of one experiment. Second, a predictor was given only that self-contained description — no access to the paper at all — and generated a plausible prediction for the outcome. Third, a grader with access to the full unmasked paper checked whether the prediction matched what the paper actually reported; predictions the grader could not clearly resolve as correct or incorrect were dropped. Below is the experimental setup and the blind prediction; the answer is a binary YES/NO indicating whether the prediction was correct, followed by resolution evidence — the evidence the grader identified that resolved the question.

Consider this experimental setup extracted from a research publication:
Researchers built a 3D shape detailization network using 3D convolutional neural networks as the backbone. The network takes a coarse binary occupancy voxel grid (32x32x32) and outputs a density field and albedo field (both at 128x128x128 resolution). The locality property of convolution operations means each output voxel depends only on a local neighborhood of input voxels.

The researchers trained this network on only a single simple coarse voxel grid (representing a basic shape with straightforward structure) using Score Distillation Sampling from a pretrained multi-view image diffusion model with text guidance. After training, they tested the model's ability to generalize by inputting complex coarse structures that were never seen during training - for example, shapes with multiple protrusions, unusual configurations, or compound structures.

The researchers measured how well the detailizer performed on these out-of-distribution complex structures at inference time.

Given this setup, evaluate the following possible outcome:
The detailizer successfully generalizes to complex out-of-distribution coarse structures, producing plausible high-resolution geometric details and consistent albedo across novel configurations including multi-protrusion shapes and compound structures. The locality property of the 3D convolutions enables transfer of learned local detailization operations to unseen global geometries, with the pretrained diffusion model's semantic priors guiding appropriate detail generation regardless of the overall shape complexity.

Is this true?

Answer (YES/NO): YES